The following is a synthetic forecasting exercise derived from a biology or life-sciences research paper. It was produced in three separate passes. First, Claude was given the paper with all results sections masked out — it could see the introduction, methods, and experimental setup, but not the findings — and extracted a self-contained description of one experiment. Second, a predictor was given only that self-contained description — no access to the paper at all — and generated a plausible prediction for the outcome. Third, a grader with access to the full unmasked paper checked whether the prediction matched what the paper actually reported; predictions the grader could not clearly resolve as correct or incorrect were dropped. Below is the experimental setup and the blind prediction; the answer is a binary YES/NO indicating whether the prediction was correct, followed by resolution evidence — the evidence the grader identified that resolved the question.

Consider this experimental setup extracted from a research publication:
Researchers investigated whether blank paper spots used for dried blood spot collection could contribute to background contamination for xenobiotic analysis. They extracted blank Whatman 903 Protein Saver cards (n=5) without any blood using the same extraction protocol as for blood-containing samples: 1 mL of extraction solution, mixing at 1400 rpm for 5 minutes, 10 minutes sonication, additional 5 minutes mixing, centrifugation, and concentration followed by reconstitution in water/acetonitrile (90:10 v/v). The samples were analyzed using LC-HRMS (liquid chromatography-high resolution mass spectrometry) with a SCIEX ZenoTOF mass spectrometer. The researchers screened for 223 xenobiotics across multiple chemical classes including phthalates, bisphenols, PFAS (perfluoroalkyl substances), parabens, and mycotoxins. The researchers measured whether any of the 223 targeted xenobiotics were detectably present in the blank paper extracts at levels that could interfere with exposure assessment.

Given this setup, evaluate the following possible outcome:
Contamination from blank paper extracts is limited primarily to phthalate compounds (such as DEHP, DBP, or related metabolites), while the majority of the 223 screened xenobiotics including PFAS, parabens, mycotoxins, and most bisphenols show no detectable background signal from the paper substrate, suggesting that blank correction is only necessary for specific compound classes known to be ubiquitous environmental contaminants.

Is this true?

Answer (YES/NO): NO